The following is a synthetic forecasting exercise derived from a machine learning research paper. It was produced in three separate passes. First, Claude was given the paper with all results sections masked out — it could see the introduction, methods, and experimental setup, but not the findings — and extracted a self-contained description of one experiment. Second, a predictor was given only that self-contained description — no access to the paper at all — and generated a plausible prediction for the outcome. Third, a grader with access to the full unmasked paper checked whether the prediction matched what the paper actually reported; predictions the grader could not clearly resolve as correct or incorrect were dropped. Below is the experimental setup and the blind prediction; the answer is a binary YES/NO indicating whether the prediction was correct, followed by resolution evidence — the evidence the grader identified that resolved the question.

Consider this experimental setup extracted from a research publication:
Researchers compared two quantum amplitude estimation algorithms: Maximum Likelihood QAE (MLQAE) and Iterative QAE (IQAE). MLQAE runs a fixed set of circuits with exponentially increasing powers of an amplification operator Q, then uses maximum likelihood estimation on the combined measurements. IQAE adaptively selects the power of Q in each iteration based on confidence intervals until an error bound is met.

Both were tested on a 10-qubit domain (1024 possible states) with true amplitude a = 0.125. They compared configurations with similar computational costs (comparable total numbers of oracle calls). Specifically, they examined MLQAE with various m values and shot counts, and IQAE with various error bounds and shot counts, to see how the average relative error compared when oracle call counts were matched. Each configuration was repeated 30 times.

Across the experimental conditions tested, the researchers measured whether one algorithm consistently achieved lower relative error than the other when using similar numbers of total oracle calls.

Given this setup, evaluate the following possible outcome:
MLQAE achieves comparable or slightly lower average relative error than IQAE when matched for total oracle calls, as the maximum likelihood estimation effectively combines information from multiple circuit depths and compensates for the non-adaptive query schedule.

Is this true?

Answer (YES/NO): YES